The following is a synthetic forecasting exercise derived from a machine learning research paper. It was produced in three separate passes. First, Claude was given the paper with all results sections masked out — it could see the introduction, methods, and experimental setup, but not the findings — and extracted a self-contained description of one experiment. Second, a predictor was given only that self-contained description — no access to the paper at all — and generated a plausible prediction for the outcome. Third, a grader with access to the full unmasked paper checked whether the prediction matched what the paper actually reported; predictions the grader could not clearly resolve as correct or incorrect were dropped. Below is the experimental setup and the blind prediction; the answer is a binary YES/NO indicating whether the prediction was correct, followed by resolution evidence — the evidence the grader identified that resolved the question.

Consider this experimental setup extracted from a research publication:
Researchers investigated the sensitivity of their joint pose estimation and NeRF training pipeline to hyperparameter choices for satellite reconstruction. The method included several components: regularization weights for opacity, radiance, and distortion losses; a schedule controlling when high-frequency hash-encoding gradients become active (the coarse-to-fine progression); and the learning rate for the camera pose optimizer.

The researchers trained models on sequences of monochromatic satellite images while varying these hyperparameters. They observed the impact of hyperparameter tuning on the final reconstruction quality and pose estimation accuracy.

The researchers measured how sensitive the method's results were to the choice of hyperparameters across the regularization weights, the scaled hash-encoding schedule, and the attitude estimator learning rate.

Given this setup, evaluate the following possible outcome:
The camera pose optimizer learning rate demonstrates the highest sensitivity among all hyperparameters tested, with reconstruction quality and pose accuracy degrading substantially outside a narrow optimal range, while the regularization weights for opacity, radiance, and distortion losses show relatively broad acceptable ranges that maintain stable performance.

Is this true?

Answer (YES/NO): NO